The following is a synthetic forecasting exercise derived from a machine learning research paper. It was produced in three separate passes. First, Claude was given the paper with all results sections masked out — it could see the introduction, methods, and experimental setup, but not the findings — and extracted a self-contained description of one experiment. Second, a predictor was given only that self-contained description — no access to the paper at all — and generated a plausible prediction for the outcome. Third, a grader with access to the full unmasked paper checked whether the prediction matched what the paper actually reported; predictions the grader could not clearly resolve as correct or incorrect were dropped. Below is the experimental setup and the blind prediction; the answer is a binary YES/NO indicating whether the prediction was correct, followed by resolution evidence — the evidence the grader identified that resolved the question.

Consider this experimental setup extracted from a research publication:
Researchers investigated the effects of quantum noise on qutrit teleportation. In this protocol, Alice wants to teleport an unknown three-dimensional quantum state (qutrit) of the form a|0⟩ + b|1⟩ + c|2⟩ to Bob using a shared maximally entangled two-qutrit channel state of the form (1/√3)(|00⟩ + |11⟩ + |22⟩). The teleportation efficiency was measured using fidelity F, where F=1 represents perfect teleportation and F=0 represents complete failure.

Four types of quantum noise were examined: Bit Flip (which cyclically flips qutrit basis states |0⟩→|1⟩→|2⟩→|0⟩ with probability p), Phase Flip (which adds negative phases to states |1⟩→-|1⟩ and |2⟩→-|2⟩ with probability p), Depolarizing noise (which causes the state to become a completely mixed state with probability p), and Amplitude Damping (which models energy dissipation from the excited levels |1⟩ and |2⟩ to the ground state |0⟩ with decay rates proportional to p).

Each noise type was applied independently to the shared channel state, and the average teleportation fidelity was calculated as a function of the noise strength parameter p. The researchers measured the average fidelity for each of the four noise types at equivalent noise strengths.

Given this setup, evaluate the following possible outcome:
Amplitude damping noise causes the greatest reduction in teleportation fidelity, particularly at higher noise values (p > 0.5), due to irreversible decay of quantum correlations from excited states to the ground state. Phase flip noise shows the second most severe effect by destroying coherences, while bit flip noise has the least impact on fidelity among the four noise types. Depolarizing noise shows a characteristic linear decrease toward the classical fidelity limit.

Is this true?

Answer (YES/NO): NO